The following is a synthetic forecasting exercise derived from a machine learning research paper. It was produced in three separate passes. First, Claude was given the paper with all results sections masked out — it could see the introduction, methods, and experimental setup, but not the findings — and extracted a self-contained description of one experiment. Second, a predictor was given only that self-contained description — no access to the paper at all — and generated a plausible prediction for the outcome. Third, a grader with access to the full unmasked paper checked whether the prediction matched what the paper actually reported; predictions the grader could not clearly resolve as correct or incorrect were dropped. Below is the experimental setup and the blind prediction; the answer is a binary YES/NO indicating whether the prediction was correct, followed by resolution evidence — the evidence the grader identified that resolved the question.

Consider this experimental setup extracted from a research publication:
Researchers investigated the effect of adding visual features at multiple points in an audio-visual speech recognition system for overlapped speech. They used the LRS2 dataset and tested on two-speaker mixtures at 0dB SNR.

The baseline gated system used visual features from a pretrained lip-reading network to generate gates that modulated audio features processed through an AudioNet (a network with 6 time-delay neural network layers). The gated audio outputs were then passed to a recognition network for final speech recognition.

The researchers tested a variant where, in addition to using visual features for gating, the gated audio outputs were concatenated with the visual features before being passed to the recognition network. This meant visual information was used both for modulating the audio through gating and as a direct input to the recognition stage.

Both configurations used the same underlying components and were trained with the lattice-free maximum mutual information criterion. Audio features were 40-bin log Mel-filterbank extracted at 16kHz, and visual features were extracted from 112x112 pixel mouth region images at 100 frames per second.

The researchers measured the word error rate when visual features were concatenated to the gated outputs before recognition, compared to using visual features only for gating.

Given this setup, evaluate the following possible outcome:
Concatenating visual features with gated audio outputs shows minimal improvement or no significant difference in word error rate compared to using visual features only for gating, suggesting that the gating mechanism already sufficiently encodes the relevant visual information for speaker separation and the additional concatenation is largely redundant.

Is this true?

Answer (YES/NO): NO